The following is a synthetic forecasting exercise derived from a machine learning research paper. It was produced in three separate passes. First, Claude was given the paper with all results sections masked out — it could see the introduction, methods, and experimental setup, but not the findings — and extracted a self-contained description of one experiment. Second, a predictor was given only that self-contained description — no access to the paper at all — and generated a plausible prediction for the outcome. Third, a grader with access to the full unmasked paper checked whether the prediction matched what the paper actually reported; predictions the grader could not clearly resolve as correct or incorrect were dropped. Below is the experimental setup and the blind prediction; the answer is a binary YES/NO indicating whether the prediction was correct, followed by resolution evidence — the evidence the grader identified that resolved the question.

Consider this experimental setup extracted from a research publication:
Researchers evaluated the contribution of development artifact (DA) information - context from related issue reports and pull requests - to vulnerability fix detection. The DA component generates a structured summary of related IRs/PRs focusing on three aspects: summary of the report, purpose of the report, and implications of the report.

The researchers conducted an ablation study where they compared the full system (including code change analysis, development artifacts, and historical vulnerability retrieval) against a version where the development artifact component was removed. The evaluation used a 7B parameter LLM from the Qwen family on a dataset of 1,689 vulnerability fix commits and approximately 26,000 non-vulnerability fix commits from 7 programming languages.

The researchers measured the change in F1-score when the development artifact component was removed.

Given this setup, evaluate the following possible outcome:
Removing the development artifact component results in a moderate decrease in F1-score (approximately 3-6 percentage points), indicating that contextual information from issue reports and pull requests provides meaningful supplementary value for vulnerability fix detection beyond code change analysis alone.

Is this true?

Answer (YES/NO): NO